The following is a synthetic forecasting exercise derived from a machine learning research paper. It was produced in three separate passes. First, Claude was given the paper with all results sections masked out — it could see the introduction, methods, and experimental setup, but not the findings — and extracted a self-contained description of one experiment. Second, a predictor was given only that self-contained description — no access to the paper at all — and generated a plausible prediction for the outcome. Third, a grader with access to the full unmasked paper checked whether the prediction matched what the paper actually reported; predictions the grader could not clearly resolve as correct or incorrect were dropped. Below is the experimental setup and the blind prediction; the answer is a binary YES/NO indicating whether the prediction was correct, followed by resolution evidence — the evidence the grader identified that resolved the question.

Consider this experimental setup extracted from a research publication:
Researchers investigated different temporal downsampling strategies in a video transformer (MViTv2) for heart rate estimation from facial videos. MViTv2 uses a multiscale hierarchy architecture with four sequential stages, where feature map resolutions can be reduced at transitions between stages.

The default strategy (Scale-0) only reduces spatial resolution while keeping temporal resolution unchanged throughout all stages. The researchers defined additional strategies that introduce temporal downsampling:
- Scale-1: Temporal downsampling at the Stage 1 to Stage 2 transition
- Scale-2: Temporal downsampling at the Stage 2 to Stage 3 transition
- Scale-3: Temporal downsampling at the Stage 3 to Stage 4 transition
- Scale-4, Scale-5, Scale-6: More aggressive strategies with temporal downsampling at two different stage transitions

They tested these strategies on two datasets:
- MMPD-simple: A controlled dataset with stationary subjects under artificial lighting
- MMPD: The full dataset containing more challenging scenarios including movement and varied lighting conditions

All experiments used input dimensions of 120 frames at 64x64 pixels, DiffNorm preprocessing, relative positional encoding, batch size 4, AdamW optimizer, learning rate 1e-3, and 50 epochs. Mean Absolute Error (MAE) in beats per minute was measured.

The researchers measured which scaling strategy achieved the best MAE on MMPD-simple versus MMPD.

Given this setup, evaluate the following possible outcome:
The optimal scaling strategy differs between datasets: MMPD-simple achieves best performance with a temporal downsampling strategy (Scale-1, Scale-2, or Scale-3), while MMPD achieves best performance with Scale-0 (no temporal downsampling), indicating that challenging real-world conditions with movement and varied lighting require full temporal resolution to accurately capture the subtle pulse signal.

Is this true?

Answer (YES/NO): NO